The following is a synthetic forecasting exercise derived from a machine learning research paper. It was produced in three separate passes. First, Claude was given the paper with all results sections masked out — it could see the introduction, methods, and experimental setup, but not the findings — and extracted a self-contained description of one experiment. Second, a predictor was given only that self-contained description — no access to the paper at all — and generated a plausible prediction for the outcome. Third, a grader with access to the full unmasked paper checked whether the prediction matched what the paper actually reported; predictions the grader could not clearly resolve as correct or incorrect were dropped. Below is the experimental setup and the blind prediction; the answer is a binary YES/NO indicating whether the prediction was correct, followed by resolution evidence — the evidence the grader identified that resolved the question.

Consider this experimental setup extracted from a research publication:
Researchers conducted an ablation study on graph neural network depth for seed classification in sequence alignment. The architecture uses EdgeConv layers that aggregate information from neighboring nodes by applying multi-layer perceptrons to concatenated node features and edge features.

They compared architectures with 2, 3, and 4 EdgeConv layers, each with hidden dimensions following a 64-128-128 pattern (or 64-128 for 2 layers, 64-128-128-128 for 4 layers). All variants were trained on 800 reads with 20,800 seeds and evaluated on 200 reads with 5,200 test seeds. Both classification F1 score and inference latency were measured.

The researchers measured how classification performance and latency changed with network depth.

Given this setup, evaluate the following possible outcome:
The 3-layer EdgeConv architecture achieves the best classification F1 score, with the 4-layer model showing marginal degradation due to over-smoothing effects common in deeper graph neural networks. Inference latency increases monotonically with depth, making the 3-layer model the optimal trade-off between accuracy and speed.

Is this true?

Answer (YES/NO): NO